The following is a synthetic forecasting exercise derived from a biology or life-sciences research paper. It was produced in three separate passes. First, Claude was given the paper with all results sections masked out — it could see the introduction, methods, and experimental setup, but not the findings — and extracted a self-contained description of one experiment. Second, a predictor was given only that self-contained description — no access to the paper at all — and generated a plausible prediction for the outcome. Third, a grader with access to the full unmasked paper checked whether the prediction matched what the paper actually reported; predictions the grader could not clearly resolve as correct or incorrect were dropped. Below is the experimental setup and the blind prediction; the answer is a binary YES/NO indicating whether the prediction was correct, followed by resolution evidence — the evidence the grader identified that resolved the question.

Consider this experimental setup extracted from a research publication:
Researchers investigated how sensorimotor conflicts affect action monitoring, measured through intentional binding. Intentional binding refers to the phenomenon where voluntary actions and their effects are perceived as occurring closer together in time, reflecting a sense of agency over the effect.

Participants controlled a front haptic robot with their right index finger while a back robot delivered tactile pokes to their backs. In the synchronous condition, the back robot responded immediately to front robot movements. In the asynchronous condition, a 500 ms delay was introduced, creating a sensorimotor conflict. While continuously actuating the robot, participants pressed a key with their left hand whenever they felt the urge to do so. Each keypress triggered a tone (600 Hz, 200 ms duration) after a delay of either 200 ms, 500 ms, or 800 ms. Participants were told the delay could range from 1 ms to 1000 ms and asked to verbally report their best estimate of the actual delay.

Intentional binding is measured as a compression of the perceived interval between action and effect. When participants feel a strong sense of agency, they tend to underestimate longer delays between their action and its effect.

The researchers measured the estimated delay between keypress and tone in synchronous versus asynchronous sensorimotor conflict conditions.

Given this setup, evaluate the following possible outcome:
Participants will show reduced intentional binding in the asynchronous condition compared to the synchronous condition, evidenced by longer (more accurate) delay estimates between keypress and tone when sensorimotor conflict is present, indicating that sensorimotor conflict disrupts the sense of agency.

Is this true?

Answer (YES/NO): NO